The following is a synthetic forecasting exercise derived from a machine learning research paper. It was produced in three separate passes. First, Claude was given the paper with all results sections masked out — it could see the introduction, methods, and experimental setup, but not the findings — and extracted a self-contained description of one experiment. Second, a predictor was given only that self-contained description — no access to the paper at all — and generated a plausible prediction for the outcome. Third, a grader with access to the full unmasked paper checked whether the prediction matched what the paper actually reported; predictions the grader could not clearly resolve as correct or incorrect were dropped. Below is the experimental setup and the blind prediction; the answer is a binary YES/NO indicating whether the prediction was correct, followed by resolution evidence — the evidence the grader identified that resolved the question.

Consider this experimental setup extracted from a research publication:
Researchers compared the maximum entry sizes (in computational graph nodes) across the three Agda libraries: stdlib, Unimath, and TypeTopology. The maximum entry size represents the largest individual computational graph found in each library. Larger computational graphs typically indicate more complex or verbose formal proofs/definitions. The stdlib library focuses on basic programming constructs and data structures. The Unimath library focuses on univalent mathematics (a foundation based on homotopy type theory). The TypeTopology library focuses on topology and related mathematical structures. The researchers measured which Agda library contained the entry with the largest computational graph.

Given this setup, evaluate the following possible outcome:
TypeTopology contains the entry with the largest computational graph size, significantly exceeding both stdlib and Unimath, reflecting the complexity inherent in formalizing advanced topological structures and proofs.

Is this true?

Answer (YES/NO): NO